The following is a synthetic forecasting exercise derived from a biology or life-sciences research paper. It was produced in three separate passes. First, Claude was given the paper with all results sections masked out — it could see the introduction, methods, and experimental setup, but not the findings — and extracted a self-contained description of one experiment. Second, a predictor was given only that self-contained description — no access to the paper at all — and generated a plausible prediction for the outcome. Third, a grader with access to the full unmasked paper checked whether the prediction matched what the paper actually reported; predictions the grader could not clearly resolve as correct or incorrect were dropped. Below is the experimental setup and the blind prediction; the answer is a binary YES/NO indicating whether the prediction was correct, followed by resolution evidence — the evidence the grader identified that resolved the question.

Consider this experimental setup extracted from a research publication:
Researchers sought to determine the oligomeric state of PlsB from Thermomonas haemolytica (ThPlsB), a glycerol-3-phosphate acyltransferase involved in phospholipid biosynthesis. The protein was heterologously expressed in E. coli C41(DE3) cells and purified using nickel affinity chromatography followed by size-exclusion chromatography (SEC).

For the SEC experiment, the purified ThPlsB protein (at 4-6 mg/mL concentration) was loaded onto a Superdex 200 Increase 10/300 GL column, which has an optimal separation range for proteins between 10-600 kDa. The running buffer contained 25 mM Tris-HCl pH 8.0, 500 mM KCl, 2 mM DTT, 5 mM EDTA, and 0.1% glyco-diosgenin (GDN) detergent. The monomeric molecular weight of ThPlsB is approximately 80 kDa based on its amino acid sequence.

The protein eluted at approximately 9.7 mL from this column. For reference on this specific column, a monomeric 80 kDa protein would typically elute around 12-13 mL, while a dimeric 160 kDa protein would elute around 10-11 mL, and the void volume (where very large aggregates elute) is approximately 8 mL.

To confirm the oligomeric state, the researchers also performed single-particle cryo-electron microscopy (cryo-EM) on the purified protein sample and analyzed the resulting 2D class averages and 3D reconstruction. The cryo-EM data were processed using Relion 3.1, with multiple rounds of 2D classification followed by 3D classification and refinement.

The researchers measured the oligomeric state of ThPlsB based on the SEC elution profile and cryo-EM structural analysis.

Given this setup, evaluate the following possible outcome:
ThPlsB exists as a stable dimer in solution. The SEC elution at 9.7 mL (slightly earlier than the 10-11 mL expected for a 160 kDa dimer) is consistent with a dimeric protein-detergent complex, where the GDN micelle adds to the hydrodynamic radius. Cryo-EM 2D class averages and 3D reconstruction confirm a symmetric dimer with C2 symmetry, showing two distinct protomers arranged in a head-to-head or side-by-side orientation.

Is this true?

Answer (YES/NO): YES